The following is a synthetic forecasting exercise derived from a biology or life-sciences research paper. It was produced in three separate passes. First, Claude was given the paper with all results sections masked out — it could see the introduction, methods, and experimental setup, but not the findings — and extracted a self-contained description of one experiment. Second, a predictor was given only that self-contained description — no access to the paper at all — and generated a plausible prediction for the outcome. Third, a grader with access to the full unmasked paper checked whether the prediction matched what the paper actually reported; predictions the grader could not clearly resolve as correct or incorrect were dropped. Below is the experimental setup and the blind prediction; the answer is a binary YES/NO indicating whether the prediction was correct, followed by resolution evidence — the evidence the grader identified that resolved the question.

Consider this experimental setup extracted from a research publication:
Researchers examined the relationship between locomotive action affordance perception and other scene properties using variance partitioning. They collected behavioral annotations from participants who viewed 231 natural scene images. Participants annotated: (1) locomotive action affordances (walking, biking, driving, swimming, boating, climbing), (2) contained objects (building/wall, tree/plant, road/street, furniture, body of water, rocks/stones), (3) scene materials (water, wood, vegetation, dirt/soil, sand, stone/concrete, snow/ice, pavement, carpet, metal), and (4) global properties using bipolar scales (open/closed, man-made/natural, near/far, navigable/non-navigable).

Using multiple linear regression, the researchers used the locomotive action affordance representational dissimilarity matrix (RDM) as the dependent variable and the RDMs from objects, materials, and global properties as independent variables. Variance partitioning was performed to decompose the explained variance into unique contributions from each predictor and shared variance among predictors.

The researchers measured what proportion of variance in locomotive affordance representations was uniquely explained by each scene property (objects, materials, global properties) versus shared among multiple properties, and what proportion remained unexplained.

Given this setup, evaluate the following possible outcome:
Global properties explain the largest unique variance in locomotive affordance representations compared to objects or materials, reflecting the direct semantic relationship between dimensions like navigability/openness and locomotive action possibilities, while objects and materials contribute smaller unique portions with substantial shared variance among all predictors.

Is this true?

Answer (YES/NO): NO